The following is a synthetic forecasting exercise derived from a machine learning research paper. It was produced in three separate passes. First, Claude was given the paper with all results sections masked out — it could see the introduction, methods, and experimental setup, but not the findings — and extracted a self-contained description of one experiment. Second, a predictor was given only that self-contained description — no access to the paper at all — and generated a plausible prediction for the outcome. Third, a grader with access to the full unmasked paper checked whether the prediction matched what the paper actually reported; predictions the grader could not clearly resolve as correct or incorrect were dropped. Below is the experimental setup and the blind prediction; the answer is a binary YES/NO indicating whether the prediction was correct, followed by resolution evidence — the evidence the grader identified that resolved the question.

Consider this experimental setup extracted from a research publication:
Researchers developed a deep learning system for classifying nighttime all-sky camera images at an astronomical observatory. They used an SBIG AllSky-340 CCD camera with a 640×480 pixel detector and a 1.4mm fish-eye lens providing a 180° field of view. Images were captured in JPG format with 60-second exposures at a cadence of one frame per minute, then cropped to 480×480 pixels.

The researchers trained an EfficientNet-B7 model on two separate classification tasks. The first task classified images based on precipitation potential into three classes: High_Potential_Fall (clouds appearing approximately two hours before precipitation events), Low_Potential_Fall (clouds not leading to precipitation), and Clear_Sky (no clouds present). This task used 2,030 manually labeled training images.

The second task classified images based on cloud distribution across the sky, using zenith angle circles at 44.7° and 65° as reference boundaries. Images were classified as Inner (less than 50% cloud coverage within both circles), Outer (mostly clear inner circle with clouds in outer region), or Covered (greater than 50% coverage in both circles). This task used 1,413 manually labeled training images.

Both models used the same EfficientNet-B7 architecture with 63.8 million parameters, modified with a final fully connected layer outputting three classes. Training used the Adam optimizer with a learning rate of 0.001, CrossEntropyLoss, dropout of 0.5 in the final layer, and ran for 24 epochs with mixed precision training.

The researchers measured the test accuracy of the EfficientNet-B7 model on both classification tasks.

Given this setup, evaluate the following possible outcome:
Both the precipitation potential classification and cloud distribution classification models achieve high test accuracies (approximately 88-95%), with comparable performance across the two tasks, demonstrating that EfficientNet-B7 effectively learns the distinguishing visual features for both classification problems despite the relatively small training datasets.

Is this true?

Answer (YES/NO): NO